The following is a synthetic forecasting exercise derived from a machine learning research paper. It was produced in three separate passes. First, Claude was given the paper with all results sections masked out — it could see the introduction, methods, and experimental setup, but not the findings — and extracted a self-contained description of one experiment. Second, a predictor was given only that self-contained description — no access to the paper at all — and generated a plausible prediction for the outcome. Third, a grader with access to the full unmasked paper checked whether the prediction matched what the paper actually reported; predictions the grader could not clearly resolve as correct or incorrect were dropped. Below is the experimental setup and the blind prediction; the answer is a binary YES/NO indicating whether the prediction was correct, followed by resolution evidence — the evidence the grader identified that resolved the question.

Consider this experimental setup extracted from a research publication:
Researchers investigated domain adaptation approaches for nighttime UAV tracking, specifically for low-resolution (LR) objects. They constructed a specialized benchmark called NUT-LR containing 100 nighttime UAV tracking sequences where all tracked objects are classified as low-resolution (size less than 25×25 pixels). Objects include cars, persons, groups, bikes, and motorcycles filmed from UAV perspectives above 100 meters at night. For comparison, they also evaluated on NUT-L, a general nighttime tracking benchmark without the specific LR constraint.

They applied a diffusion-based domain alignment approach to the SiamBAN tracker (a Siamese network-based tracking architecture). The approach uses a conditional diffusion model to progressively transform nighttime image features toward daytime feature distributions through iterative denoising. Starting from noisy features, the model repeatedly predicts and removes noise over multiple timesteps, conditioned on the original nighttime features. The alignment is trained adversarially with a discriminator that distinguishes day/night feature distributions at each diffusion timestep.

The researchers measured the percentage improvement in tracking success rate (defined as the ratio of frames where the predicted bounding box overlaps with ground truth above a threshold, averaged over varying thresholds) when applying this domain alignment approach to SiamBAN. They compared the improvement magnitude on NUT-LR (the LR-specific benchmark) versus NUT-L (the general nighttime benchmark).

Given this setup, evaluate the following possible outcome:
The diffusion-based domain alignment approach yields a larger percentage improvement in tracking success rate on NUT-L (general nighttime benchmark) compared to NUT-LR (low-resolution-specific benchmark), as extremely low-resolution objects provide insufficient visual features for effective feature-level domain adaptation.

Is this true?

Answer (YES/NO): YES